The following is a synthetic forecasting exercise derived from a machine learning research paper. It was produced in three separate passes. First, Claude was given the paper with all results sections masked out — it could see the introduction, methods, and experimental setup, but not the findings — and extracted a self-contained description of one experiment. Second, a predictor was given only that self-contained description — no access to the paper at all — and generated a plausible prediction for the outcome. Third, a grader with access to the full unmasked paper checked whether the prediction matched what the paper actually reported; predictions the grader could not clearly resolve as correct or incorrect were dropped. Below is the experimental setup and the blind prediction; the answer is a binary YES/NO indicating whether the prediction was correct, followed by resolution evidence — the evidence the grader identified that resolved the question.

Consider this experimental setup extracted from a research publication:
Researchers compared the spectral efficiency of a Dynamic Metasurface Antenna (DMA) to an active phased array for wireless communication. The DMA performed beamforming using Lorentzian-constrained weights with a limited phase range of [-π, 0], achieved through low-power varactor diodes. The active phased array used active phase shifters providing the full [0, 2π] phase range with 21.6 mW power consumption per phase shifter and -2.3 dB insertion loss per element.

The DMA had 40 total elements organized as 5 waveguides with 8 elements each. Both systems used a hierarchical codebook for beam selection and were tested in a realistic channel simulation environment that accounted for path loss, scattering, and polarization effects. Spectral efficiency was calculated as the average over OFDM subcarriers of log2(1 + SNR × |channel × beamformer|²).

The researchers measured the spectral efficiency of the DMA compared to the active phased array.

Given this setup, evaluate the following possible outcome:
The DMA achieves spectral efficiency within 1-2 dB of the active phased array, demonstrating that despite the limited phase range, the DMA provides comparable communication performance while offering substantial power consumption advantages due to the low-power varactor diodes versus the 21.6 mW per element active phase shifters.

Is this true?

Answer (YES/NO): NO